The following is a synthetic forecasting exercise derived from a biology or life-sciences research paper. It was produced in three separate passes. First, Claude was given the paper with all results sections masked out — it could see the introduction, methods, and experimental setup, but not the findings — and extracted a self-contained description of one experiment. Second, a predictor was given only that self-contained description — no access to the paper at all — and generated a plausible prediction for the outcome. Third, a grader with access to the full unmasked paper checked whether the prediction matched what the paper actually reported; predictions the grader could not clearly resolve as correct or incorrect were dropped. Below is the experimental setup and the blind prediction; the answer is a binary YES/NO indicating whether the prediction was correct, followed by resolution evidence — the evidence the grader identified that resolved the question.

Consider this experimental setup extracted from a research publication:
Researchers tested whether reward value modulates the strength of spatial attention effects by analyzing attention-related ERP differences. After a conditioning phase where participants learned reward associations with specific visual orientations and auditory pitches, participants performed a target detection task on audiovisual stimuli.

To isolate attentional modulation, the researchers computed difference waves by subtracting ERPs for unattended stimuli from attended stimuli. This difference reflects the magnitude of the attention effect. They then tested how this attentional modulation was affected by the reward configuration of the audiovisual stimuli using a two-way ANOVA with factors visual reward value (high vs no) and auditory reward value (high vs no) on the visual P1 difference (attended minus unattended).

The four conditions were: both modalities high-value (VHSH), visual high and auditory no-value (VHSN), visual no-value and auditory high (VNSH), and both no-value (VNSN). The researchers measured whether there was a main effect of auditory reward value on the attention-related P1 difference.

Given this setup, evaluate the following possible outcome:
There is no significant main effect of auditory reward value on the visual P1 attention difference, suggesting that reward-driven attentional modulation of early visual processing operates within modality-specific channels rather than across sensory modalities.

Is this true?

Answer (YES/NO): NO